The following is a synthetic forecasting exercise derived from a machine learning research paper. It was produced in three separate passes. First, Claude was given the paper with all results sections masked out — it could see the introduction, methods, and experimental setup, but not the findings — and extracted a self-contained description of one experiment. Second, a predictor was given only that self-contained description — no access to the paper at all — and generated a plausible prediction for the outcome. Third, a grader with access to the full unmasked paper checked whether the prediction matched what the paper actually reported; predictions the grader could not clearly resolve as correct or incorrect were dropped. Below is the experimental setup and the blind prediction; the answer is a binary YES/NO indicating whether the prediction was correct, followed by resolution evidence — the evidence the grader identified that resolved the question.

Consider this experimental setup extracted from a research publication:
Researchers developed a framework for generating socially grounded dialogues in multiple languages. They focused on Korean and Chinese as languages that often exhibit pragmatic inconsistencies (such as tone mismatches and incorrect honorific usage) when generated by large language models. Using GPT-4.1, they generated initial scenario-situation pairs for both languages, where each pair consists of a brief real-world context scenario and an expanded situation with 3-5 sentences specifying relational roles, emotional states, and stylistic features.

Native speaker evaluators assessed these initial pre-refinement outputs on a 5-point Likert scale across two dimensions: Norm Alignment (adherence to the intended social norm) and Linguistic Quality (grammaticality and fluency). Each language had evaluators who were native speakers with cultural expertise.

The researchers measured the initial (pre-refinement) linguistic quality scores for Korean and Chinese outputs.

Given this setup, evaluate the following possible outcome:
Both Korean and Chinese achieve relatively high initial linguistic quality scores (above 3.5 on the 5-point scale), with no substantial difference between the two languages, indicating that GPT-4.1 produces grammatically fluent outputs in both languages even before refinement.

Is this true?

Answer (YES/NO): YES